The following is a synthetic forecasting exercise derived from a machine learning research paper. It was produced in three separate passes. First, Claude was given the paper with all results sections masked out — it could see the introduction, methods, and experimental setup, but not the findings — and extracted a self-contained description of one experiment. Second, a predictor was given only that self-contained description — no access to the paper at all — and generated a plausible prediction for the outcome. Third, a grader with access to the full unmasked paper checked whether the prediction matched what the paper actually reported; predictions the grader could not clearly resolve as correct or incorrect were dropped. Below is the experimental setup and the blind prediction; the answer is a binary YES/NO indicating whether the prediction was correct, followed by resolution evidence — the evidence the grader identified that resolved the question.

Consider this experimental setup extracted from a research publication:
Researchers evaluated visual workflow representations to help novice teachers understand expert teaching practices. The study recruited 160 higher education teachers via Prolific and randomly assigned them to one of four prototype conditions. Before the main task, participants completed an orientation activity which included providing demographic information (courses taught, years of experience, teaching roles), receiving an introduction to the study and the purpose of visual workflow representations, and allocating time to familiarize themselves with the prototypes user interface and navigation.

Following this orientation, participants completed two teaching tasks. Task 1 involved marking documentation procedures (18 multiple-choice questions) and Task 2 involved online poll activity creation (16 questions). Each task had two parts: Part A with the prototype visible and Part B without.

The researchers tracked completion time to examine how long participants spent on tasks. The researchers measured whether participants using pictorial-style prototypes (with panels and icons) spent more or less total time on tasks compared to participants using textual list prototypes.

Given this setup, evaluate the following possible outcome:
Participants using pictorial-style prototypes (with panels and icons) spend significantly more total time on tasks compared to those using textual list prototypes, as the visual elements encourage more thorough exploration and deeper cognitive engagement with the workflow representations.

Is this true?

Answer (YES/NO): NO